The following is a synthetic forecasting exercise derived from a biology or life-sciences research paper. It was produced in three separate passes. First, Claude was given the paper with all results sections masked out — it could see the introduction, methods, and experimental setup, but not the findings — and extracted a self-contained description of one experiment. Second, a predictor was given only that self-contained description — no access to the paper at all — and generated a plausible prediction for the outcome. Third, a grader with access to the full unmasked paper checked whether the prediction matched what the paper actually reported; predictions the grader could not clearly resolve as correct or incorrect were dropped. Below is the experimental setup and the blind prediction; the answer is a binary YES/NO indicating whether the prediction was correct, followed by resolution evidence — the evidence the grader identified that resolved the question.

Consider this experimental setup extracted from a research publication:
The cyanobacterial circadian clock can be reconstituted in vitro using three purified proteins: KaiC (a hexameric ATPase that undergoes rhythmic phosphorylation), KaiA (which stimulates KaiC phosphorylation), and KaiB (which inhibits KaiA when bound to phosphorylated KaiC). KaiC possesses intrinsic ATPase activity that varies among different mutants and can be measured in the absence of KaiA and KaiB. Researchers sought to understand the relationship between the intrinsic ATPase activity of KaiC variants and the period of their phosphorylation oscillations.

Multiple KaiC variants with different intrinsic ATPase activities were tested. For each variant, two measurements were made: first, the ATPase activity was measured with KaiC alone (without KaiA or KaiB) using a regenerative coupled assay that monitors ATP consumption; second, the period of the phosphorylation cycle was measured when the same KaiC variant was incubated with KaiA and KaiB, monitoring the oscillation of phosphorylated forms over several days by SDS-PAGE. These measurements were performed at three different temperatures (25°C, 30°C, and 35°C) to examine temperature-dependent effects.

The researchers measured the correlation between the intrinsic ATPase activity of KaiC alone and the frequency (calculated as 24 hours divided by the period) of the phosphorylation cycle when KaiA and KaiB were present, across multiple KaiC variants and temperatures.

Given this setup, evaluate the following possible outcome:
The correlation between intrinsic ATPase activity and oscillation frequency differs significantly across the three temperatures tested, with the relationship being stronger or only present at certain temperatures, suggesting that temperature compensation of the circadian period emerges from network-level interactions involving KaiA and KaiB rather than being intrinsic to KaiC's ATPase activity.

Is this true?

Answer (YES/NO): NO